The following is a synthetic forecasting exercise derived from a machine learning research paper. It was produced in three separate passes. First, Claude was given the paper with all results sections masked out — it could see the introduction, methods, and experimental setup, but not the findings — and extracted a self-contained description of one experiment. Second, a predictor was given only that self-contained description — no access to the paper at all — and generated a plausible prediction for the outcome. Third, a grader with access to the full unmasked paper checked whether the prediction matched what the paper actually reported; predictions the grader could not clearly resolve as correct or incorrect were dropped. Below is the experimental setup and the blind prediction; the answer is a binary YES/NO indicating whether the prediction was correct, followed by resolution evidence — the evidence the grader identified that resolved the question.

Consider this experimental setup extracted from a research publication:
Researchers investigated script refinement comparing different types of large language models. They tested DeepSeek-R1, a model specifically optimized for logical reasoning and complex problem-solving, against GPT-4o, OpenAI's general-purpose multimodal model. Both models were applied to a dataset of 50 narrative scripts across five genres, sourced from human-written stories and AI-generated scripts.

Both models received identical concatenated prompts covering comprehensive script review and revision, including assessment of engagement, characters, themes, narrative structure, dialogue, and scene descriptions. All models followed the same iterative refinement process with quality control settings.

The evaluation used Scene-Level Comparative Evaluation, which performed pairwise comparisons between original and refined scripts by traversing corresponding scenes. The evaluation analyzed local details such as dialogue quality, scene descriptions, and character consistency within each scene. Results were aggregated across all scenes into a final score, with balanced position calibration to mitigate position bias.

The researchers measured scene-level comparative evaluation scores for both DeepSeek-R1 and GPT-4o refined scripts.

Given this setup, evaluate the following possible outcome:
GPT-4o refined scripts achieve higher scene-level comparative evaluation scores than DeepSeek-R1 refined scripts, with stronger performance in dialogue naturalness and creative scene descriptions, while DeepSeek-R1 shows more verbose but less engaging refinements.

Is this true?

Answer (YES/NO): NO